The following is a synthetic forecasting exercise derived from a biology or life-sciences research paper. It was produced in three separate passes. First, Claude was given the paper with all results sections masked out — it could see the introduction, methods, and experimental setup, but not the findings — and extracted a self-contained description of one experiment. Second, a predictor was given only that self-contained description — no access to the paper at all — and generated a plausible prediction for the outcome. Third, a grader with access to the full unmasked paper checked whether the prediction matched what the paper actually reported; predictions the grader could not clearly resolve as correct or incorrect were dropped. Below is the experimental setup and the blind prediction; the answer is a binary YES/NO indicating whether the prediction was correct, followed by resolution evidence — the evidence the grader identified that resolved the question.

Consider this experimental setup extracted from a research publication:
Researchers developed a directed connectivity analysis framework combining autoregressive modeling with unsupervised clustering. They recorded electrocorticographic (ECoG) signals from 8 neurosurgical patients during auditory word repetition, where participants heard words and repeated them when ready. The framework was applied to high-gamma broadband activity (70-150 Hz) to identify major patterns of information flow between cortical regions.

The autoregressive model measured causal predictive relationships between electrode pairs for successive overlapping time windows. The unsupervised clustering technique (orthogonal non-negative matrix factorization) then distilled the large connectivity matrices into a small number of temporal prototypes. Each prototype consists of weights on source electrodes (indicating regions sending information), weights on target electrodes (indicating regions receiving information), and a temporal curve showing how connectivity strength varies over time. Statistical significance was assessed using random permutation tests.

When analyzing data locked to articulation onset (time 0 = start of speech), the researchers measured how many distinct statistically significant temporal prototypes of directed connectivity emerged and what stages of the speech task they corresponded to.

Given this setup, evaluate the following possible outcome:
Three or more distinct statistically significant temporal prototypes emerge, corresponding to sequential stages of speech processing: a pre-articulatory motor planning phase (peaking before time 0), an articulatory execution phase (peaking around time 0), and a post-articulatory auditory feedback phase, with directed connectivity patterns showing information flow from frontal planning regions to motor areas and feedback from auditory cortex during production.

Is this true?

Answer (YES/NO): NO